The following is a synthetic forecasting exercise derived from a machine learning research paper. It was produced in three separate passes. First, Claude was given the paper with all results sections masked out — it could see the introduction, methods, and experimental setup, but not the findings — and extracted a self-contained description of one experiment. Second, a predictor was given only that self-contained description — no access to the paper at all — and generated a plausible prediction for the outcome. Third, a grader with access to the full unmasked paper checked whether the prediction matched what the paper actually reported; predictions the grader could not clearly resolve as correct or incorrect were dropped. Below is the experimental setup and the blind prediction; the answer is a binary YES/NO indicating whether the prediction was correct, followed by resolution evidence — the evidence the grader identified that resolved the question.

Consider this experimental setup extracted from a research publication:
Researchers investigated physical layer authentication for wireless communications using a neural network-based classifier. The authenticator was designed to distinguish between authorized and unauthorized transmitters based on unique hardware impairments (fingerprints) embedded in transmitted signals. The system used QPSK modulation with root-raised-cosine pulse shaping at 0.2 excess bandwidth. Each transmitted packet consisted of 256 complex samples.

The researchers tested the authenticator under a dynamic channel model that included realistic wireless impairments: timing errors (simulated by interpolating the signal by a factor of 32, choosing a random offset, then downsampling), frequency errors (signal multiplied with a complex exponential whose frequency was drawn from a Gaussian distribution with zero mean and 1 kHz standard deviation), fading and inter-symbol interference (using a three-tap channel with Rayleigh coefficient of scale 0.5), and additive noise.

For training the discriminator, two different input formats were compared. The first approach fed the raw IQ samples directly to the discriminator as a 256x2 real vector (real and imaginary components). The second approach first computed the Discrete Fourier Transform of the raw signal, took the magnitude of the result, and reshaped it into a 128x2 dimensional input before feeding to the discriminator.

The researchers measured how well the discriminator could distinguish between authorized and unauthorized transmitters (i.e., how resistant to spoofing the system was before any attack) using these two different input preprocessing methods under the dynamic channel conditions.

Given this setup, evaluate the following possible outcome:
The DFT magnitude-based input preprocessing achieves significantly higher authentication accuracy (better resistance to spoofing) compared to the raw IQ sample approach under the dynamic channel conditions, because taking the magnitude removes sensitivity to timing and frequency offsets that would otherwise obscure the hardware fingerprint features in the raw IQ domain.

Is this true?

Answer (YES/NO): YES